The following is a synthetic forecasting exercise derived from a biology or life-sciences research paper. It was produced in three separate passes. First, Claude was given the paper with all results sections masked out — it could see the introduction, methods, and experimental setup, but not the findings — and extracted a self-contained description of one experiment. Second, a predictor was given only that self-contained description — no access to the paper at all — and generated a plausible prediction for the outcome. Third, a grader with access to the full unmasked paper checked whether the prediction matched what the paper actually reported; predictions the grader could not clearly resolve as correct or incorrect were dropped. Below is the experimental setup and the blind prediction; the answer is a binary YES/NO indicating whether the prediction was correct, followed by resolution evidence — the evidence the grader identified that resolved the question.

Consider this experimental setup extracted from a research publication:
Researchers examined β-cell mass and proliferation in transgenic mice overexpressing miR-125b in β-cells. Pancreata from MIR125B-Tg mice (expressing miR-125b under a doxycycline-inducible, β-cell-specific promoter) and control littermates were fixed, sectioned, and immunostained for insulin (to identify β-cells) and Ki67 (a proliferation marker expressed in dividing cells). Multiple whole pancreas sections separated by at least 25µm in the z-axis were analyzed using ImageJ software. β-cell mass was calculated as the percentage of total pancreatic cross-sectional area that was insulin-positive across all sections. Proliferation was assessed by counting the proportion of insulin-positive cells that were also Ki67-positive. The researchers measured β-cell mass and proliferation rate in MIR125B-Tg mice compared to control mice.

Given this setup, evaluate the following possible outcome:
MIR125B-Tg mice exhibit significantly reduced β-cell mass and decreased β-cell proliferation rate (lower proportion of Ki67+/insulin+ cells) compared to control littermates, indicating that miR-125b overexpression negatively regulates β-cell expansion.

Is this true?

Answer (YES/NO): NO